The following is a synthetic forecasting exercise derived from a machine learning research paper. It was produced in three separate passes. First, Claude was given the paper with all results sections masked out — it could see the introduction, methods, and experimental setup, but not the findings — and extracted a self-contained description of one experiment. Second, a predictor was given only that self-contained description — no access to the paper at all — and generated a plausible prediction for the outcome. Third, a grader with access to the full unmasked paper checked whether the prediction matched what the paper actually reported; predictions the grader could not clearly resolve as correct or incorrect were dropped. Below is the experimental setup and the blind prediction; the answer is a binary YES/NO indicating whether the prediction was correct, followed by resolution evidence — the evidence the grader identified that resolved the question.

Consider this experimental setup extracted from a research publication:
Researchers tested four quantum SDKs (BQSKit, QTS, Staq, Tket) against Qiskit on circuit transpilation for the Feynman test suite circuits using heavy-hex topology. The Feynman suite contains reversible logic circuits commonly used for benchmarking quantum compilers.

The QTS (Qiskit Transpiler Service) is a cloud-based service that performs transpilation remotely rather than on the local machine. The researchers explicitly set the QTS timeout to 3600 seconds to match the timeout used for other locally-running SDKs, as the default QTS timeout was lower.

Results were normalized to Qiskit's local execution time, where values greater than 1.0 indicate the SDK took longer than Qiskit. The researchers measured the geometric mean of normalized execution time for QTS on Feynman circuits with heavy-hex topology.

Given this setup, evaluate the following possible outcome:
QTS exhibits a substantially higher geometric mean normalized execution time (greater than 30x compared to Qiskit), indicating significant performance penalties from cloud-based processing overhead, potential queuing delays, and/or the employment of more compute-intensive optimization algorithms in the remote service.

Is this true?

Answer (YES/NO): NO